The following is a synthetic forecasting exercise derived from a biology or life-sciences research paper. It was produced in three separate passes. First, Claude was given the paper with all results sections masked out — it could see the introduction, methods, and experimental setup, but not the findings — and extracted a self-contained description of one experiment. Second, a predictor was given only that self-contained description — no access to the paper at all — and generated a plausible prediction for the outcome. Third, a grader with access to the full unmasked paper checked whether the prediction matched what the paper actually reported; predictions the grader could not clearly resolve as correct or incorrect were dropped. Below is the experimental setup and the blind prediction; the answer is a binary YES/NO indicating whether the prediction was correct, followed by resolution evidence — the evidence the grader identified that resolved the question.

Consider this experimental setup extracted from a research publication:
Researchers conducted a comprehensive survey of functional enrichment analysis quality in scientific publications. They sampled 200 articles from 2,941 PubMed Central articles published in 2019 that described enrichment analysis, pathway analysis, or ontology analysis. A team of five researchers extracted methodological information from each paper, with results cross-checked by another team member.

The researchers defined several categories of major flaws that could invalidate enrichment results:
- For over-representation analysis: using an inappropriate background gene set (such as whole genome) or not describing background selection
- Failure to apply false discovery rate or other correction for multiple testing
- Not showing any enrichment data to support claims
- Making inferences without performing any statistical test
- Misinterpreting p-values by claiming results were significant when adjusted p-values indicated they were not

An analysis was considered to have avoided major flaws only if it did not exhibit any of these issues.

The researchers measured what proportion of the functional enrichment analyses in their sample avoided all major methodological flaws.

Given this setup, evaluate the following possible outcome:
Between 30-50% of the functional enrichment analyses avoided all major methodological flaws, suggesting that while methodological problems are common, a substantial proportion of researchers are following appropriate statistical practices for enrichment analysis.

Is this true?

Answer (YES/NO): NO